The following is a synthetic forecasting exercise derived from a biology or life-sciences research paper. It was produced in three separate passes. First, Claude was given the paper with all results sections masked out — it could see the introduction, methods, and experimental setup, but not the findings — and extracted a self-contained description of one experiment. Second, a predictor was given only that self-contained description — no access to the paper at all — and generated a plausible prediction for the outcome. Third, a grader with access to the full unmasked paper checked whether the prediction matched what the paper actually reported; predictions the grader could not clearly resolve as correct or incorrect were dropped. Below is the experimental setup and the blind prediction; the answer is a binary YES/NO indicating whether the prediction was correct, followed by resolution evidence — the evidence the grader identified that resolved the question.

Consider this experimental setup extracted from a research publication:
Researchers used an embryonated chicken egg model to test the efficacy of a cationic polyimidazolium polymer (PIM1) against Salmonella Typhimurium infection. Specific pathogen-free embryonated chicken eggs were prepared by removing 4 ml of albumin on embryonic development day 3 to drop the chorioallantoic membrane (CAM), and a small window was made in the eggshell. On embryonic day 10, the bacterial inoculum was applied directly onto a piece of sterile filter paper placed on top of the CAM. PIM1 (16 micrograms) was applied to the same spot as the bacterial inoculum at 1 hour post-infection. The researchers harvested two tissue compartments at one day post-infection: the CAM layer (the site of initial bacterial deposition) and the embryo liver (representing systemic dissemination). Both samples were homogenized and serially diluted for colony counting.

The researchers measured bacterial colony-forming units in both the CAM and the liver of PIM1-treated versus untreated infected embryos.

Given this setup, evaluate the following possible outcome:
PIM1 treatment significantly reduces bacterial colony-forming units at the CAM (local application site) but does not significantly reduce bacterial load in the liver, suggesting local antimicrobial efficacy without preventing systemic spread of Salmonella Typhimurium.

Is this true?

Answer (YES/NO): NO